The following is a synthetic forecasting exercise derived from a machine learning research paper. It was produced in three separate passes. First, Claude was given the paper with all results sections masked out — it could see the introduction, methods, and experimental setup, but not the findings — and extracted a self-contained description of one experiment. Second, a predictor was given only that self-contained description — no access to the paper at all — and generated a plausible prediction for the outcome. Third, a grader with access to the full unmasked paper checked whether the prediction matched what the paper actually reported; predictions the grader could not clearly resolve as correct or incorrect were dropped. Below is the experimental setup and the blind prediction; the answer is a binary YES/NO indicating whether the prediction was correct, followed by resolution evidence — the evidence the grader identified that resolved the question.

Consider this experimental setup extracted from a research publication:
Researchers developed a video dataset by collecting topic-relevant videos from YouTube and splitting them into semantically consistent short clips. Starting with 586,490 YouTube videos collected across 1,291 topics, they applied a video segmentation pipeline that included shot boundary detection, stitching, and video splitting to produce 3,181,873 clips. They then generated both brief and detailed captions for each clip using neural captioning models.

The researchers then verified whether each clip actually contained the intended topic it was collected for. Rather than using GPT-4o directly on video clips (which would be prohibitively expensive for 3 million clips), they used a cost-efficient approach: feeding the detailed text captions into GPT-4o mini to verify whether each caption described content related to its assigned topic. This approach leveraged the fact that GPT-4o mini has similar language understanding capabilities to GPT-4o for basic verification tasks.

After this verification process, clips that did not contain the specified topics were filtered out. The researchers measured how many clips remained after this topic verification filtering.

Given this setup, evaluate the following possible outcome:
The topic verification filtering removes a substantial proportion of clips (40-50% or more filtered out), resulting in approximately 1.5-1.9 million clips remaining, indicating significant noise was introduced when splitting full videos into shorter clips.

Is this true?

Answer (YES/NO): NO